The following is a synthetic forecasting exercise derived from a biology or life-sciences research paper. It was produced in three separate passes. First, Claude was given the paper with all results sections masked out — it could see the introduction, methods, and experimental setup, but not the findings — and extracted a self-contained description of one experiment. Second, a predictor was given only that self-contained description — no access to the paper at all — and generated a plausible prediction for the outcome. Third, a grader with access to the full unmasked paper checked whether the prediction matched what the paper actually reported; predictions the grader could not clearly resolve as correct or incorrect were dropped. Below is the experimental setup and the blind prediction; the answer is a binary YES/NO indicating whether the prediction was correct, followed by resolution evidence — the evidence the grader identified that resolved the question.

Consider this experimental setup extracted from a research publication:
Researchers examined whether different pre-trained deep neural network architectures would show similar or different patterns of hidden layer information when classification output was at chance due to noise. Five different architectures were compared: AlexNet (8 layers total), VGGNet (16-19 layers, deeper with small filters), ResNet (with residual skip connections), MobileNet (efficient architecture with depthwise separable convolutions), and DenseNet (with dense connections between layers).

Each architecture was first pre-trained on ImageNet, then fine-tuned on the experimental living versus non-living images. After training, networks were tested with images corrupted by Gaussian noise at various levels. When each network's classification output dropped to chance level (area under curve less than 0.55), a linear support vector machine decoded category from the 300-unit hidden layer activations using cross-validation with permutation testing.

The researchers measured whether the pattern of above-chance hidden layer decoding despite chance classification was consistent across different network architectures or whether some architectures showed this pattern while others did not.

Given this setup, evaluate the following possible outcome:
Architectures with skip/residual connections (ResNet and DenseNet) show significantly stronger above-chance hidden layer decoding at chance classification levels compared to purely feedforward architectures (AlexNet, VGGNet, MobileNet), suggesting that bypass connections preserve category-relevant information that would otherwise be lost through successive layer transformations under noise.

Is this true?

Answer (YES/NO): NO